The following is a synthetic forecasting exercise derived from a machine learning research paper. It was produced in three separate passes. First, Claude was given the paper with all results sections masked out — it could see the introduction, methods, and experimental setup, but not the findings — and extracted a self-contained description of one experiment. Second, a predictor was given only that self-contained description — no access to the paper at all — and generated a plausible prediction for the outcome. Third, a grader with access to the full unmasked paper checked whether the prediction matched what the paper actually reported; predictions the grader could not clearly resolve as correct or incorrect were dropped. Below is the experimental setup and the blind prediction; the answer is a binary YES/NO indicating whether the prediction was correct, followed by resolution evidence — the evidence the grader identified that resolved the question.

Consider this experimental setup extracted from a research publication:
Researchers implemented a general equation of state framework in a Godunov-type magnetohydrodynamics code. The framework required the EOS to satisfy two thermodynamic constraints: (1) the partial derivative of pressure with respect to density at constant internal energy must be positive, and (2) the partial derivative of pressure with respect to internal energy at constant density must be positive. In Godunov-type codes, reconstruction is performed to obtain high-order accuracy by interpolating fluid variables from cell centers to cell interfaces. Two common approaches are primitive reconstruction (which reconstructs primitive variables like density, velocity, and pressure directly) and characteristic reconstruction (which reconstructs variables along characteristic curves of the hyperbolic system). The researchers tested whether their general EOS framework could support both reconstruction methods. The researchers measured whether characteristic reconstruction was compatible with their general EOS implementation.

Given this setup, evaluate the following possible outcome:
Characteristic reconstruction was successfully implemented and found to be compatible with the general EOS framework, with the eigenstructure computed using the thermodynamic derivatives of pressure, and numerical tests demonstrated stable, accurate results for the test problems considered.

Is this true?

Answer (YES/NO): NO